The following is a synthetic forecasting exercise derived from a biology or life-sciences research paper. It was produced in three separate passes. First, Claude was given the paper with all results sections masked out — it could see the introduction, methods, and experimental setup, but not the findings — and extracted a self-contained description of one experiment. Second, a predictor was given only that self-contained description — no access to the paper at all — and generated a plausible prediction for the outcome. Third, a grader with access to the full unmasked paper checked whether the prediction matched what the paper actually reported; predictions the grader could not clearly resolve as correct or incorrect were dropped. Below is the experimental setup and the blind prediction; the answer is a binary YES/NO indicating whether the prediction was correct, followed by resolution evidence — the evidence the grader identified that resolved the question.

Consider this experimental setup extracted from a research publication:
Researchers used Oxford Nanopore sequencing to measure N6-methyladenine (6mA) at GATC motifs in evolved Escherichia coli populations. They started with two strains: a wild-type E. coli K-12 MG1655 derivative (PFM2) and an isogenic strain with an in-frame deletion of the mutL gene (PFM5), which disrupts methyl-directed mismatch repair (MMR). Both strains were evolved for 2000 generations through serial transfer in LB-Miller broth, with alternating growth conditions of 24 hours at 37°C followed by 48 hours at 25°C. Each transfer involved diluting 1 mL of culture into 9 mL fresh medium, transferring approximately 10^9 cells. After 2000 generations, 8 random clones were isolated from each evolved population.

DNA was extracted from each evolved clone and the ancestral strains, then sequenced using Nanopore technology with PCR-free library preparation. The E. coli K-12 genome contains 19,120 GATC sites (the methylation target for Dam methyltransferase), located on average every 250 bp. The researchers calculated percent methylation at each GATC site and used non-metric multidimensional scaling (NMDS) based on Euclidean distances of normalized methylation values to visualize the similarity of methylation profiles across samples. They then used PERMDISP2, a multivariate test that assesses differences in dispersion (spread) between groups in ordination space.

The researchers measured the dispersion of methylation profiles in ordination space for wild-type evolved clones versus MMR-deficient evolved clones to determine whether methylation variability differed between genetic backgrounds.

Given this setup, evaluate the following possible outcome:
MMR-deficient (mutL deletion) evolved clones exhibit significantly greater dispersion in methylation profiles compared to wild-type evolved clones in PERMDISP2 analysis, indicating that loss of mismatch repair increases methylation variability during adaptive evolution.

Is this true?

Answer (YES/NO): YES